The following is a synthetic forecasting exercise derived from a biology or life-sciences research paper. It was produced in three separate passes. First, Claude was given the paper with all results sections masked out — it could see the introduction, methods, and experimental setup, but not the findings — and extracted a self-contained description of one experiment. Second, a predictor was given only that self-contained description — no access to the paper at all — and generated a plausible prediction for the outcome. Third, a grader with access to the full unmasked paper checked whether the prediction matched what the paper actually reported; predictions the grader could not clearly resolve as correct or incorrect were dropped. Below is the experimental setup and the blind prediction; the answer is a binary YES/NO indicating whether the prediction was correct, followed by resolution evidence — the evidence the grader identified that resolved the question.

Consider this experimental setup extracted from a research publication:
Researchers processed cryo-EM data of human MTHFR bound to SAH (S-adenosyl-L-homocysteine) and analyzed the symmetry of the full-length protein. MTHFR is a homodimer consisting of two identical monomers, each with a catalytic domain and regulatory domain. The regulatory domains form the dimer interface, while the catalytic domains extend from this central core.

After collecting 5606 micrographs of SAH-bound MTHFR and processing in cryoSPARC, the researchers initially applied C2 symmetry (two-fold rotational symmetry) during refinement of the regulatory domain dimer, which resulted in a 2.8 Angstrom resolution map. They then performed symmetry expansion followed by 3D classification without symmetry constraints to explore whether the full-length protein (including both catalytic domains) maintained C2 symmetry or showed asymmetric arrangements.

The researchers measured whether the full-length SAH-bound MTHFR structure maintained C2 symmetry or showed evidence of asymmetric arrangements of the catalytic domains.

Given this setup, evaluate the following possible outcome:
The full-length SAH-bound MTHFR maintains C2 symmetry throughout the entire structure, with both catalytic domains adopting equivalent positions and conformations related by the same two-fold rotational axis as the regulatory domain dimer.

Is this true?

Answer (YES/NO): NO